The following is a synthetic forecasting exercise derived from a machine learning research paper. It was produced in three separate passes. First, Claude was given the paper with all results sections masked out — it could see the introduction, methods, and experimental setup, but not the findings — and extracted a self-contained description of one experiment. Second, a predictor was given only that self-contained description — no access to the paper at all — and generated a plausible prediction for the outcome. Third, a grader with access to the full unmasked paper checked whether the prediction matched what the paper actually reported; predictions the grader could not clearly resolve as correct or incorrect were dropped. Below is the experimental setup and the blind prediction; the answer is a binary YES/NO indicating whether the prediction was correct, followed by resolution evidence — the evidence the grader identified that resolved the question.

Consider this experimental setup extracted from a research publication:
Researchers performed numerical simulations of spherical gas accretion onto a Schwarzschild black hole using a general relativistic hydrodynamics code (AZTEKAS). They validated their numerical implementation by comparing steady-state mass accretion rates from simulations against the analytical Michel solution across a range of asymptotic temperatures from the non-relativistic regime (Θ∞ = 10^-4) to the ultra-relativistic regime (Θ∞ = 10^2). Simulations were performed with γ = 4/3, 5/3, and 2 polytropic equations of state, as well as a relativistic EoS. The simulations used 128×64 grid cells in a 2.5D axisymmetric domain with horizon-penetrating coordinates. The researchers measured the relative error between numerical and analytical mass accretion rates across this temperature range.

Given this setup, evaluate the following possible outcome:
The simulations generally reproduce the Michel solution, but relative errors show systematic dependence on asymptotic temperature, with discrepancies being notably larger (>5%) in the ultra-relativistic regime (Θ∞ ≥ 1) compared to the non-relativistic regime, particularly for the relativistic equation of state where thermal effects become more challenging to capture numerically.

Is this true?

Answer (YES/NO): NO